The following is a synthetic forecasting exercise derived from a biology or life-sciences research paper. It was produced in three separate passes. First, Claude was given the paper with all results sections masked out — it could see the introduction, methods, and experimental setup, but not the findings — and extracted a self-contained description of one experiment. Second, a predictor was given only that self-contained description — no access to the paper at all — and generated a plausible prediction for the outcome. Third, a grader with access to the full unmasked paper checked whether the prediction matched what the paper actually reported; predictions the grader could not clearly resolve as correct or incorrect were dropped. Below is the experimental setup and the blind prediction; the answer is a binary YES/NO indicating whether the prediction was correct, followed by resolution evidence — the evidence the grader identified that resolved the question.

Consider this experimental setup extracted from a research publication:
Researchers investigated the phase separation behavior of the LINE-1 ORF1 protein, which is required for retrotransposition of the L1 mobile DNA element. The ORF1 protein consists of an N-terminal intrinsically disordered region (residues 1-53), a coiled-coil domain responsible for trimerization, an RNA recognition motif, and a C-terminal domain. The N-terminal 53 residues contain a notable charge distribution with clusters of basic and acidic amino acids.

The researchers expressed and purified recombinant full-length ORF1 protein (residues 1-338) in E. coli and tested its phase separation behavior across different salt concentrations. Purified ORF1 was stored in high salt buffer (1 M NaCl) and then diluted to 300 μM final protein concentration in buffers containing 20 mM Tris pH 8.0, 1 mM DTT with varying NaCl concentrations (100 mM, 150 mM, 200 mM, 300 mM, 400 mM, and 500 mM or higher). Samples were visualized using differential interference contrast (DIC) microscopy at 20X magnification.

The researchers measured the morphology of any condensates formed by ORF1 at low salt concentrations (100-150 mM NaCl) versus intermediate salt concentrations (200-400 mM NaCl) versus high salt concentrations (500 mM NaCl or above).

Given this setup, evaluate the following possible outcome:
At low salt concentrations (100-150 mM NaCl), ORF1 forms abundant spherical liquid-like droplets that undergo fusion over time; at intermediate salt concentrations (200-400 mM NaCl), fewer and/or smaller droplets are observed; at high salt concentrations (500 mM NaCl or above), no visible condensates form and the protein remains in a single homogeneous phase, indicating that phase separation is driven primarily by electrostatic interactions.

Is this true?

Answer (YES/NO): NO